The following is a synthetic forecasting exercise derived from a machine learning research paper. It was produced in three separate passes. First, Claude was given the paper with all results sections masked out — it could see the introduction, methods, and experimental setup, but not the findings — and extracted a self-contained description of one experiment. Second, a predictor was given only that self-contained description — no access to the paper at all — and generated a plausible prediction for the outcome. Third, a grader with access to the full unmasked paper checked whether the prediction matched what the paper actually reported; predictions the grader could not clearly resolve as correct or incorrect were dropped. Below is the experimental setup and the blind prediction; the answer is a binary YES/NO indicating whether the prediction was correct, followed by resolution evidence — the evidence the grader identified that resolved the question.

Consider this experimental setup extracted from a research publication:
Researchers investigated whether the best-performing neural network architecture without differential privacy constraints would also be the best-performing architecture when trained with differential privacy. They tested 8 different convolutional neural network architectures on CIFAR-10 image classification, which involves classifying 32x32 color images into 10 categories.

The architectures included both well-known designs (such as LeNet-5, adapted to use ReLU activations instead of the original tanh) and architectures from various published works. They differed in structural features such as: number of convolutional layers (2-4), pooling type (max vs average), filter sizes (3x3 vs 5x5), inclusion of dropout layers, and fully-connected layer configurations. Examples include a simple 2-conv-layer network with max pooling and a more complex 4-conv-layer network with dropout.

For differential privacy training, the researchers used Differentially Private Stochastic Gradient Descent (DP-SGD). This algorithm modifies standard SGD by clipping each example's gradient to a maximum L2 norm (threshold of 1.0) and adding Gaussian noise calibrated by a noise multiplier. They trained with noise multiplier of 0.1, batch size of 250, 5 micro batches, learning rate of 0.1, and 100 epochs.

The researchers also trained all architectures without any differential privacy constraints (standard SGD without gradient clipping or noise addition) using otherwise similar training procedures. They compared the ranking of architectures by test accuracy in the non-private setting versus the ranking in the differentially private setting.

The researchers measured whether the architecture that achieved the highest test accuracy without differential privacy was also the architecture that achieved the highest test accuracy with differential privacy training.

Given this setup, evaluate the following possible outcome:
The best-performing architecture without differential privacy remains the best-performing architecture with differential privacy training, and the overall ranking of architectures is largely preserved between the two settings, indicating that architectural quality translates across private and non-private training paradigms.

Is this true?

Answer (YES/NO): NO